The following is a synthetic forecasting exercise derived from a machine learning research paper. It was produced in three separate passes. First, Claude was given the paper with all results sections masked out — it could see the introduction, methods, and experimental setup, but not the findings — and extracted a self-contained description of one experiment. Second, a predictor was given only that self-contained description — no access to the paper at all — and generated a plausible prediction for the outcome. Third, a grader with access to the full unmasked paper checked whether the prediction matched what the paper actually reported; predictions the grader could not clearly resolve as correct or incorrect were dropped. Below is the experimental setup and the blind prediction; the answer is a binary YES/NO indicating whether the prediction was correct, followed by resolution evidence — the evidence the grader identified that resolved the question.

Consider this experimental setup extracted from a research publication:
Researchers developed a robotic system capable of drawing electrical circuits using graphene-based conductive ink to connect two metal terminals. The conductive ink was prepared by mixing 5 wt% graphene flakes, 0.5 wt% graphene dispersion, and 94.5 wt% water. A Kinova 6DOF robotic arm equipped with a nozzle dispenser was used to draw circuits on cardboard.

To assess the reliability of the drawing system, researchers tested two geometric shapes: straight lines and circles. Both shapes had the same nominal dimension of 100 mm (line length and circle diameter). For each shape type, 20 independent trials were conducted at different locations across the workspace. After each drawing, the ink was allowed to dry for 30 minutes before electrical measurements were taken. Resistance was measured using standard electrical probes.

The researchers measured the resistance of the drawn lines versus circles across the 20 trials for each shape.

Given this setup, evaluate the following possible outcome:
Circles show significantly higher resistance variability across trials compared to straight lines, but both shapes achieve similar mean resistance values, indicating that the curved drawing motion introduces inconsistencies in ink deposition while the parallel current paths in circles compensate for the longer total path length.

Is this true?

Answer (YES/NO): NO